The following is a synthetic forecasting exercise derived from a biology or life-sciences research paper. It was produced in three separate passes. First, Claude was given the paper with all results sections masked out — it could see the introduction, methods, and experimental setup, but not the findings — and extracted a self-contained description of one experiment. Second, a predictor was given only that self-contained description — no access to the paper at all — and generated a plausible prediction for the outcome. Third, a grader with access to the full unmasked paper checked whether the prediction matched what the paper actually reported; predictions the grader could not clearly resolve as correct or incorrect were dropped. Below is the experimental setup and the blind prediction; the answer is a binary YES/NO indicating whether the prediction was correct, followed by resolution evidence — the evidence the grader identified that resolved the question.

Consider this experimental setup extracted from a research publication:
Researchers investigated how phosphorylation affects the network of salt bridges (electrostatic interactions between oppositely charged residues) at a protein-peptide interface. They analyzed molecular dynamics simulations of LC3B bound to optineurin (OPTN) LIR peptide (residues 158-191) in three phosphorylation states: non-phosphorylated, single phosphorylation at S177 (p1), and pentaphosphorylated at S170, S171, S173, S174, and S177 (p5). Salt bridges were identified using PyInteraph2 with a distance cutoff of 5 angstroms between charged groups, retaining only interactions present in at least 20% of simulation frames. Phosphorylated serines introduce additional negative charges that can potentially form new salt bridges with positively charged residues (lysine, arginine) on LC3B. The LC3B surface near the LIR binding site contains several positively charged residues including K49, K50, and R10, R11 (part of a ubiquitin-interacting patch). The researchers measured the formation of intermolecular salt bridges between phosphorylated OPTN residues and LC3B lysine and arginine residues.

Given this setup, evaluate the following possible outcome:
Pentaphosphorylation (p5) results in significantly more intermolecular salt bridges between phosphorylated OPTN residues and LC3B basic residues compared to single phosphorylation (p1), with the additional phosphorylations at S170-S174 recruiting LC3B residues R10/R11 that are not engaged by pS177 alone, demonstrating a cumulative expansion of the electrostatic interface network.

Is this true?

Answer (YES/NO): YES